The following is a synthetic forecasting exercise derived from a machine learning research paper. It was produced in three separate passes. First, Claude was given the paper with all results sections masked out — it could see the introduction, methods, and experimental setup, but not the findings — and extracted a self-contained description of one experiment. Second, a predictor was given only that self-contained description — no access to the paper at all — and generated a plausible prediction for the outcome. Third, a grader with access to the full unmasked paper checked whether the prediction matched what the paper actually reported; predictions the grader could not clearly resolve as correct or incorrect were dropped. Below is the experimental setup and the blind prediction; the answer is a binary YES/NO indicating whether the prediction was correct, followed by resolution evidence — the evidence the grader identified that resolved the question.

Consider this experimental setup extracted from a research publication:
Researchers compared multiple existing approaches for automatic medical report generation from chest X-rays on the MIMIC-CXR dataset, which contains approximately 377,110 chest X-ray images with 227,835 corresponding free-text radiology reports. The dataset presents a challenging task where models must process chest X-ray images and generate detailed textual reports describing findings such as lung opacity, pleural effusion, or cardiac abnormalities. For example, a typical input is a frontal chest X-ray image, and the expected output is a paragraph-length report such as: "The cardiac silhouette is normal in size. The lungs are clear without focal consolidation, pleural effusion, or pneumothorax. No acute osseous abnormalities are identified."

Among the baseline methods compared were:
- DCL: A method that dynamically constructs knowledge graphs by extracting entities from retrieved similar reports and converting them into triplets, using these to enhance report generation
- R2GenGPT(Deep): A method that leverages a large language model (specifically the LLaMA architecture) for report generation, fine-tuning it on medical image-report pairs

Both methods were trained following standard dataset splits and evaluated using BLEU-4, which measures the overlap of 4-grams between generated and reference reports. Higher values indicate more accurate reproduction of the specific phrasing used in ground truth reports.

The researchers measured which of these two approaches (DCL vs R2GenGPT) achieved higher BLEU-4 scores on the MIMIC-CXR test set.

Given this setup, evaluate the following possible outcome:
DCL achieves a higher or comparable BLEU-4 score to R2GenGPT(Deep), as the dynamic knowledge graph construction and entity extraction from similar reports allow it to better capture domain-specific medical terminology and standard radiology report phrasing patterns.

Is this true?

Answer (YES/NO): NO